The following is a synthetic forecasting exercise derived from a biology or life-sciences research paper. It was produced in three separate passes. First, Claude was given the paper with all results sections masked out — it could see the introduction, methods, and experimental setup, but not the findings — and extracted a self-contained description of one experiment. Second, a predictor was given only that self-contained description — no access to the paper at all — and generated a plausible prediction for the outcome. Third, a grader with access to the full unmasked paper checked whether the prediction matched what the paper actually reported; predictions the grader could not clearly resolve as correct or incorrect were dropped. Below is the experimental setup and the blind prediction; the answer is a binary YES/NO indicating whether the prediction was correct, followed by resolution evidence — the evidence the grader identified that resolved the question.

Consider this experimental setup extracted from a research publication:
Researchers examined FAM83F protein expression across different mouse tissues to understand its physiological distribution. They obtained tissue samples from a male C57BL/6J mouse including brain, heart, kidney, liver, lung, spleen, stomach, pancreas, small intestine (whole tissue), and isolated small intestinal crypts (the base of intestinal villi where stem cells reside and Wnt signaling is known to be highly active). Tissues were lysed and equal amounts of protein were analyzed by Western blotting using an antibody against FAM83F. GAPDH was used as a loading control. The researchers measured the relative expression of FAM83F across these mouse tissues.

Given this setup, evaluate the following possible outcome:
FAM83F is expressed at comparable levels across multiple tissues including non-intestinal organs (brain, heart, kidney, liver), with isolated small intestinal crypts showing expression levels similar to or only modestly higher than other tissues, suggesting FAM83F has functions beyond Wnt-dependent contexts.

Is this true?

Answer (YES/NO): NO